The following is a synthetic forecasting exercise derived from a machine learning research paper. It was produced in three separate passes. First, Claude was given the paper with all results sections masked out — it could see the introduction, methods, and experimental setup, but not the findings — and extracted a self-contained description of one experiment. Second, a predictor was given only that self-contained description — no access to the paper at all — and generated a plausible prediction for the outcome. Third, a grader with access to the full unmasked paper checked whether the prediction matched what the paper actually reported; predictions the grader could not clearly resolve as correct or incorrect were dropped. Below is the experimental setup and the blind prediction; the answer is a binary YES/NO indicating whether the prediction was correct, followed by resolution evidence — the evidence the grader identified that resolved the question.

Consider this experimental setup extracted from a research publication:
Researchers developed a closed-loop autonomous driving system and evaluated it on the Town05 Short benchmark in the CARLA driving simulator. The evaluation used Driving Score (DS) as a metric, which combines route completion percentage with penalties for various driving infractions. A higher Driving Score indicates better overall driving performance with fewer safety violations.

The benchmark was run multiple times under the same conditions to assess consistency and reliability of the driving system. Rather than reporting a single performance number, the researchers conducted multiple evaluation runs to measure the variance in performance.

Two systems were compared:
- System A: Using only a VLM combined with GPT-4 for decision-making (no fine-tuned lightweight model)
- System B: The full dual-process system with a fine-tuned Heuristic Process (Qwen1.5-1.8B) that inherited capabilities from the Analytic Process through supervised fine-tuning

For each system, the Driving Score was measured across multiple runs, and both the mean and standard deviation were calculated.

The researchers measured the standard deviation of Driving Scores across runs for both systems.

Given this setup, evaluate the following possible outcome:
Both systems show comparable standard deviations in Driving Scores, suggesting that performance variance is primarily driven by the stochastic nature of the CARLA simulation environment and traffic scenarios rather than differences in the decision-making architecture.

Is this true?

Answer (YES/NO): NO